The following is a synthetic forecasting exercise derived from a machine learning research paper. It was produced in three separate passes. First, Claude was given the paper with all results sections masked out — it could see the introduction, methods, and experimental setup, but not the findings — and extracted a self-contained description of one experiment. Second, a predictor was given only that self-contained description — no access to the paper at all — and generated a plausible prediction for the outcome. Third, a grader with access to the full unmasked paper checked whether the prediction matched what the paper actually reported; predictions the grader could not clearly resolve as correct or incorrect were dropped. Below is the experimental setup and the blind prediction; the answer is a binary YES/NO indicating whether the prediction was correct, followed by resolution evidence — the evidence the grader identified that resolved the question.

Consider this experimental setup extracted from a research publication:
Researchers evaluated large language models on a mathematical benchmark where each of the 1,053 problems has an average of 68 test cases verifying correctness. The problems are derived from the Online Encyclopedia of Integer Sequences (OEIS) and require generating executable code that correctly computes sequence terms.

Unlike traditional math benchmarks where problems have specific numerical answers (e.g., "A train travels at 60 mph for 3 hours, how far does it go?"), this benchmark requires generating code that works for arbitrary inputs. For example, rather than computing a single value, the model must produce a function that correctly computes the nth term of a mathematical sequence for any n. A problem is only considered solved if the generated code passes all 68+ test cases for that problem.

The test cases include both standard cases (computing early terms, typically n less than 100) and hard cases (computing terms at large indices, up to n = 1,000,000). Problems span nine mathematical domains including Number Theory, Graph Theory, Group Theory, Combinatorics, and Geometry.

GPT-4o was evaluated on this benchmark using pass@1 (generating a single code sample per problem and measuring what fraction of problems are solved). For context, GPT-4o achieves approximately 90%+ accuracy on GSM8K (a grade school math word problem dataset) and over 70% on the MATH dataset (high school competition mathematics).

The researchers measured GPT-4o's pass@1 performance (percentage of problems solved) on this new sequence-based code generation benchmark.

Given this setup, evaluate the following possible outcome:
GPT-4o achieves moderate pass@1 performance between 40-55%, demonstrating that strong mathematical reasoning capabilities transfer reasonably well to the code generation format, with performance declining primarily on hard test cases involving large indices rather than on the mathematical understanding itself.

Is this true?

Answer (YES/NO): NO